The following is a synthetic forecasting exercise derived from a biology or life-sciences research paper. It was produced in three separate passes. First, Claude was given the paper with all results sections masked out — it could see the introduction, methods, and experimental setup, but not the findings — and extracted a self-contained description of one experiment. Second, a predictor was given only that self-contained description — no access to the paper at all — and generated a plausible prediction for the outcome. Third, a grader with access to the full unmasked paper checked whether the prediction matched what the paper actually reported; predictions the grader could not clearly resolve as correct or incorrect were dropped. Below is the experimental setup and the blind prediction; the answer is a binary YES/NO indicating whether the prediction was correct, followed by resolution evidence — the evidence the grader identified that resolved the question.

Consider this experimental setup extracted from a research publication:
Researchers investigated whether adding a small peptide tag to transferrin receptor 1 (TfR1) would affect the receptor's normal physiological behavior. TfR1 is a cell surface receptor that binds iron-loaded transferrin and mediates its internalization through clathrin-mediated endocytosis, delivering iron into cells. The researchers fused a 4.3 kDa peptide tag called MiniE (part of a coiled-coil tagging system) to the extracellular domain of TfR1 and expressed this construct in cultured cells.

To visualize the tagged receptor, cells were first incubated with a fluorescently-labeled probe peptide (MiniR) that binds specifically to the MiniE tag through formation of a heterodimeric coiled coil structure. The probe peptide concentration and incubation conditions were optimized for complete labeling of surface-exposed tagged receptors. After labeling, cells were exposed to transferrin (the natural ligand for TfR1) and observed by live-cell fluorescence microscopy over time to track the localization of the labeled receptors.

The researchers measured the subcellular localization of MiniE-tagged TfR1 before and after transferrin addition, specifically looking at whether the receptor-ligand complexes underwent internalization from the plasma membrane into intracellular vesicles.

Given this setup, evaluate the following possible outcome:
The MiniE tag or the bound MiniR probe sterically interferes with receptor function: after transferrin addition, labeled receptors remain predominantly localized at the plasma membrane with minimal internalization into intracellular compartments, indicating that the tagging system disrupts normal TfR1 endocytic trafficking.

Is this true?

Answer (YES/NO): NO